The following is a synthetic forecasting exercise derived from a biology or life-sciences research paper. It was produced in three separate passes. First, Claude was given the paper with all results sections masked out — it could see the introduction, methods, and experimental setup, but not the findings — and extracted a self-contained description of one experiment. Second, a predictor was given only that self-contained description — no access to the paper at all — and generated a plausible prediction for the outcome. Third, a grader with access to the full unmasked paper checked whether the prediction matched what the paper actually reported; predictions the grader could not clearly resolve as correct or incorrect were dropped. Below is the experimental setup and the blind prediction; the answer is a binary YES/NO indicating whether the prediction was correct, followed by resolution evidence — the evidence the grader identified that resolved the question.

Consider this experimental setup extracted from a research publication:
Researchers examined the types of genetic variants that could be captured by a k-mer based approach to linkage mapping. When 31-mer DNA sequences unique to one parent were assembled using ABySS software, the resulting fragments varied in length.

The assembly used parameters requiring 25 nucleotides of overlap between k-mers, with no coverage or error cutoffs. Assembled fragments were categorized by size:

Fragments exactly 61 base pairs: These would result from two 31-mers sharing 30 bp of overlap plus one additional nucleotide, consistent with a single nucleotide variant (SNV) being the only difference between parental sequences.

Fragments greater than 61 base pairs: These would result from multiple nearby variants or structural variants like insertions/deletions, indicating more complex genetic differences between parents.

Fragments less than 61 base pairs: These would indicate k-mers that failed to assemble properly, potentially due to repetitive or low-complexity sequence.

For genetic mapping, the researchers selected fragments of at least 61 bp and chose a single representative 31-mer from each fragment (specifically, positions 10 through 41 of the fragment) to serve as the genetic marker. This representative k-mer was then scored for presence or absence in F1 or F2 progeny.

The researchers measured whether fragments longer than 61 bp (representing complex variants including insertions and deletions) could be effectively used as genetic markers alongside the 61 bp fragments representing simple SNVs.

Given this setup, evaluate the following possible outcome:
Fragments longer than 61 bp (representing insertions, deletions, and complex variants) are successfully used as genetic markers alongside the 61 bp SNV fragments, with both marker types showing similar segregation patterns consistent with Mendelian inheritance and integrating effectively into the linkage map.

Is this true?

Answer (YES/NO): YES